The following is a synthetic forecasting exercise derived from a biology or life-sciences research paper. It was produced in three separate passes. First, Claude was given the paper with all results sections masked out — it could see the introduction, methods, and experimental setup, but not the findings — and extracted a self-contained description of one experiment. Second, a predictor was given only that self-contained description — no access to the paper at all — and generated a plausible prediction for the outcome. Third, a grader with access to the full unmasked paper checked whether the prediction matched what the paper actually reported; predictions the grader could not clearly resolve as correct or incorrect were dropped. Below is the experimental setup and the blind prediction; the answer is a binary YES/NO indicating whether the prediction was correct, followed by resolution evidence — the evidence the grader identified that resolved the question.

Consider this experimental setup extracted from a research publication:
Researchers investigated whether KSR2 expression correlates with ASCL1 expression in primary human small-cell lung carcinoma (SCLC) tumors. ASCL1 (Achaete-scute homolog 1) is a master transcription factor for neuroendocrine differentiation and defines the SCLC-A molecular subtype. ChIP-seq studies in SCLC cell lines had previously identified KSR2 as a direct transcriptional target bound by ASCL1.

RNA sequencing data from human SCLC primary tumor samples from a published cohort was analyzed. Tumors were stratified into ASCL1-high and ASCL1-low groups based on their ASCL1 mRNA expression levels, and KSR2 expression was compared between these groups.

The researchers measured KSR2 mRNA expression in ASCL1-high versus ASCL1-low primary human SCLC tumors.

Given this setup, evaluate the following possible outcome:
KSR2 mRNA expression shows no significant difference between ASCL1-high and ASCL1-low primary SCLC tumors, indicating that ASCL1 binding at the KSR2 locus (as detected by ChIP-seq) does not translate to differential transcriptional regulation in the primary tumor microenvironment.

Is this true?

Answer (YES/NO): NO